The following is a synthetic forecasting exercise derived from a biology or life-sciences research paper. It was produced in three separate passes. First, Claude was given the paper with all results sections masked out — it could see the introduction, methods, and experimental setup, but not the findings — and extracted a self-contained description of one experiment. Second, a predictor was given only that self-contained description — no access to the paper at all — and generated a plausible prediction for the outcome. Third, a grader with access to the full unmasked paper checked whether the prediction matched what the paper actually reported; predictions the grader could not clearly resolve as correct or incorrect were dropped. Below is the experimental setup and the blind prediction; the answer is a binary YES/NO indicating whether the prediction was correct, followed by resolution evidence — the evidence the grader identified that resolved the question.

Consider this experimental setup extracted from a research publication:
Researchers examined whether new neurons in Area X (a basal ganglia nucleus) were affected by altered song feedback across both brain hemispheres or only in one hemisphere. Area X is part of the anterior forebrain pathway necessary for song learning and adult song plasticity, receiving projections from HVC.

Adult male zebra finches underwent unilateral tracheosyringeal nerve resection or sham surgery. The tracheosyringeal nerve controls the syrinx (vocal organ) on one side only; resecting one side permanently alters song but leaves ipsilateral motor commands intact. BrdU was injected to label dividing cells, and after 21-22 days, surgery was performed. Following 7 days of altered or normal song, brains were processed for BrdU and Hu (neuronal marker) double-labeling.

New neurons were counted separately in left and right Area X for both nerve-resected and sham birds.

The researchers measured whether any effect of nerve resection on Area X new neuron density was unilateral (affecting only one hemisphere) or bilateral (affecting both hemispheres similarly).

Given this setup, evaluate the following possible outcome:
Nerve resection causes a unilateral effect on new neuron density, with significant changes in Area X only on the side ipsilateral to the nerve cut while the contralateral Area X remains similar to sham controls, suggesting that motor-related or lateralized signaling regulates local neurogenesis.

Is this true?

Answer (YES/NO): NO